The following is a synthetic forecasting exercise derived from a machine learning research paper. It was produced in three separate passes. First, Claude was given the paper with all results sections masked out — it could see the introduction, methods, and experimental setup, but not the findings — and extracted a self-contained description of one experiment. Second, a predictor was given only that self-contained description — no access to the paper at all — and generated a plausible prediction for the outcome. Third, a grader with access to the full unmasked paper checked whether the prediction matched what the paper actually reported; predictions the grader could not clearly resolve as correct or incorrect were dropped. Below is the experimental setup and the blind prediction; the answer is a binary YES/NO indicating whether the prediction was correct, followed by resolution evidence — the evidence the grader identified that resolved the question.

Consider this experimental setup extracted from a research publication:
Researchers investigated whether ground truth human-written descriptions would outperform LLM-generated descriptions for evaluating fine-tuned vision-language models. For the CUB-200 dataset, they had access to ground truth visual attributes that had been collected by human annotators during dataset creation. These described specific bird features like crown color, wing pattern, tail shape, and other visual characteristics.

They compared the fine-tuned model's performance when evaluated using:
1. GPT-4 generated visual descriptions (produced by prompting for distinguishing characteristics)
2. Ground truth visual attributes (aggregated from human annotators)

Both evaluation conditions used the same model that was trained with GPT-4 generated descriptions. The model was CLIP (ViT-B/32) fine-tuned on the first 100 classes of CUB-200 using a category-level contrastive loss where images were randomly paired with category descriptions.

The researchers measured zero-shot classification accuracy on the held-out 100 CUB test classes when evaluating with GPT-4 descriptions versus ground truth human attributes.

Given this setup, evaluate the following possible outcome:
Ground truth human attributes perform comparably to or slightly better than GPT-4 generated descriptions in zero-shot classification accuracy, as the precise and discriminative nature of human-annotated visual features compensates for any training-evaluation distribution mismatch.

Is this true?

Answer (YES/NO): YES